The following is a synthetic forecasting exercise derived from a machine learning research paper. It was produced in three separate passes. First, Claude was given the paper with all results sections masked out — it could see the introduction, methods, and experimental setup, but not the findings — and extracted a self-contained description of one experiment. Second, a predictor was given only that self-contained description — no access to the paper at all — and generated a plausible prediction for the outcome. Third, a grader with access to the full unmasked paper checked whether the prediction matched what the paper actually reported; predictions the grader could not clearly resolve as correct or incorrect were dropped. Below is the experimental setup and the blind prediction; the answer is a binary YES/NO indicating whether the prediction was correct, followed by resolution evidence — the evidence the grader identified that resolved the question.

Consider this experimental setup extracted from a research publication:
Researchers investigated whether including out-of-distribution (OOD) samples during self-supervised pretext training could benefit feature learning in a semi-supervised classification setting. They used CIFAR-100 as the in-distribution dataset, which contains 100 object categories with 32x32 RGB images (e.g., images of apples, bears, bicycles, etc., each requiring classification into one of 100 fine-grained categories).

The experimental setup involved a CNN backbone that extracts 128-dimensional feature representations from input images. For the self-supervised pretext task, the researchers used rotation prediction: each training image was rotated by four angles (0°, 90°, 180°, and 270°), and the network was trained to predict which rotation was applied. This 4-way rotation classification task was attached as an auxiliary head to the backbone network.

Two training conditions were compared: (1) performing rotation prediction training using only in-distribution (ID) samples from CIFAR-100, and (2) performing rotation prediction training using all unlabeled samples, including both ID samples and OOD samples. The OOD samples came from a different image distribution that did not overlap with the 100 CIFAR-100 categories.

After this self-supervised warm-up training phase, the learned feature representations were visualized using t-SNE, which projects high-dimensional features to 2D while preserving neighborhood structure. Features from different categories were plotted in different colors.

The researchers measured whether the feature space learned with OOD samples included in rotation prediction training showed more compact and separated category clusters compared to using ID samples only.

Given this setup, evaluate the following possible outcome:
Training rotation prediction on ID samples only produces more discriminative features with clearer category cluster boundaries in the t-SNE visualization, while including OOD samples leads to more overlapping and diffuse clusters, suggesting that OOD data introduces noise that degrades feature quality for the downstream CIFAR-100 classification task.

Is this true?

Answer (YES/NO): NO